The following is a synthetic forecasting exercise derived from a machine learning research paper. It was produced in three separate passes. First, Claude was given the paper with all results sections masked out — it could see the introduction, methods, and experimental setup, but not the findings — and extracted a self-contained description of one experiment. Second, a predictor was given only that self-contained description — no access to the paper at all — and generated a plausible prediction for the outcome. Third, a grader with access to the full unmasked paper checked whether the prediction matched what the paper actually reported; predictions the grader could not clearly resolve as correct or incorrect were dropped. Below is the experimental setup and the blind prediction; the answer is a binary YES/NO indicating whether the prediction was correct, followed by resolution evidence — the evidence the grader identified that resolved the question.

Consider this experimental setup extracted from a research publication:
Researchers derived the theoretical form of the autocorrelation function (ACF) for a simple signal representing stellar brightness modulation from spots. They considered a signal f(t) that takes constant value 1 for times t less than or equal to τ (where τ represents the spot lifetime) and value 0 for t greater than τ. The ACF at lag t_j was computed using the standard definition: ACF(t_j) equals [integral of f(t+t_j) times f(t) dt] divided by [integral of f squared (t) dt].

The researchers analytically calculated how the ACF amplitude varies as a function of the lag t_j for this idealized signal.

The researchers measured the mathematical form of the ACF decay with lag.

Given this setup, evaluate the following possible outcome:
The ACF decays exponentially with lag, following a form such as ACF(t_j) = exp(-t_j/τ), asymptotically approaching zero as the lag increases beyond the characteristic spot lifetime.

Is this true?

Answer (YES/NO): NO